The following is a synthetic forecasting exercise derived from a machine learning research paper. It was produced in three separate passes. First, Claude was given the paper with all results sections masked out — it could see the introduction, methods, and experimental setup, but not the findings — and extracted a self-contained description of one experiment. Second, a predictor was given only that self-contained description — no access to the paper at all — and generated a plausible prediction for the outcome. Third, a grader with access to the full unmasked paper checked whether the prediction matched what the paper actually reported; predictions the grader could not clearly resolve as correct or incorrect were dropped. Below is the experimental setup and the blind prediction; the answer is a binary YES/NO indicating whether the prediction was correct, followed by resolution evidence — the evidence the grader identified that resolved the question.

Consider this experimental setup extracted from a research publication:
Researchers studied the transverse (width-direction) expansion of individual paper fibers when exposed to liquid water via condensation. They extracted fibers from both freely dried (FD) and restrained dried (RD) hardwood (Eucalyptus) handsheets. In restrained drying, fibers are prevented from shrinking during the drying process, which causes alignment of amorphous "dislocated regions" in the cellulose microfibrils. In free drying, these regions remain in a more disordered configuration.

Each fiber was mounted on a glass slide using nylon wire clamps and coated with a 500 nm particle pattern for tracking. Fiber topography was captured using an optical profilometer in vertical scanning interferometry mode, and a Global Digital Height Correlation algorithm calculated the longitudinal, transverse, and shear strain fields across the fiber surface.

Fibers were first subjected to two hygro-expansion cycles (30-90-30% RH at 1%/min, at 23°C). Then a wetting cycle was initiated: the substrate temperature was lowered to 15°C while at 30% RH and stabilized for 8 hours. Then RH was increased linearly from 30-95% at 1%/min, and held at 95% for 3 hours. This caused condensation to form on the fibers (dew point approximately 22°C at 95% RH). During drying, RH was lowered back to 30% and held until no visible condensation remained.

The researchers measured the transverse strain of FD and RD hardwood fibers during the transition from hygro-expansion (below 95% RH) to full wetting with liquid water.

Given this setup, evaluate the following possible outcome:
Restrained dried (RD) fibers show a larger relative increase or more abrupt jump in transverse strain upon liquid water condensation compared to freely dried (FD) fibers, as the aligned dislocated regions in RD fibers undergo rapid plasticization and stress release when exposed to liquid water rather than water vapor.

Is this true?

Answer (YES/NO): NO